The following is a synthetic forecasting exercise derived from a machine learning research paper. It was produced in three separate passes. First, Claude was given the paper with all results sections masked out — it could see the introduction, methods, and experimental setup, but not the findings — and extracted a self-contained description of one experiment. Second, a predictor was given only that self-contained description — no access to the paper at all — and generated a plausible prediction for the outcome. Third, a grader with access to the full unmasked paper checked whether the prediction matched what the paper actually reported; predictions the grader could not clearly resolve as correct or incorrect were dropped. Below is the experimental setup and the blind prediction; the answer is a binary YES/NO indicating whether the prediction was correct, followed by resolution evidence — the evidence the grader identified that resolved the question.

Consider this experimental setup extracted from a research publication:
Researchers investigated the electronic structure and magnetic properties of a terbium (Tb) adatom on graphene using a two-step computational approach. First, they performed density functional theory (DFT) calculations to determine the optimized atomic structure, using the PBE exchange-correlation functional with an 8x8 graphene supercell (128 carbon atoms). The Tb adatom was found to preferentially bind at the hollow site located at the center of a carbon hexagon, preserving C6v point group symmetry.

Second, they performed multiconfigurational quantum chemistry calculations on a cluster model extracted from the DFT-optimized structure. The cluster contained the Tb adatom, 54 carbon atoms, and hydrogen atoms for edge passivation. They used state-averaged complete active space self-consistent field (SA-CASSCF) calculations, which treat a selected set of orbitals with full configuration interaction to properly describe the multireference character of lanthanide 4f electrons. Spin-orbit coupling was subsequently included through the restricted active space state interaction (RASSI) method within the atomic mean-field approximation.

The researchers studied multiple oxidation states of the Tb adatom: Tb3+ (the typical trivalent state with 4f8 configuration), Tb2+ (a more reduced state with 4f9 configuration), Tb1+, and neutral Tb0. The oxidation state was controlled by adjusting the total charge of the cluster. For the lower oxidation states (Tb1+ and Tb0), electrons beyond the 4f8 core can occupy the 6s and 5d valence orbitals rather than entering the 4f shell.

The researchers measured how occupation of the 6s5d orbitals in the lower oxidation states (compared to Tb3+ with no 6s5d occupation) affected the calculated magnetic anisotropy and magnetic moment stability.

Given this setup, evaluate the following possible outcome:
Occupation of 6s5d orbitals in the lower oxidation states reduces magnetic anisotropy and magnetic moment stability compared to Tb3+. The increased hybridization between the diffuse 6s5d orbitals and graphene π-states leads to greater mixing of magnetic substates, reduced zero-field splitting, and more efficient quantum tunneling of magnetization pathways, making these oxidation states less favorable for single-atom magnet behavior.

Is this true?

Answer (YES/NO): NO